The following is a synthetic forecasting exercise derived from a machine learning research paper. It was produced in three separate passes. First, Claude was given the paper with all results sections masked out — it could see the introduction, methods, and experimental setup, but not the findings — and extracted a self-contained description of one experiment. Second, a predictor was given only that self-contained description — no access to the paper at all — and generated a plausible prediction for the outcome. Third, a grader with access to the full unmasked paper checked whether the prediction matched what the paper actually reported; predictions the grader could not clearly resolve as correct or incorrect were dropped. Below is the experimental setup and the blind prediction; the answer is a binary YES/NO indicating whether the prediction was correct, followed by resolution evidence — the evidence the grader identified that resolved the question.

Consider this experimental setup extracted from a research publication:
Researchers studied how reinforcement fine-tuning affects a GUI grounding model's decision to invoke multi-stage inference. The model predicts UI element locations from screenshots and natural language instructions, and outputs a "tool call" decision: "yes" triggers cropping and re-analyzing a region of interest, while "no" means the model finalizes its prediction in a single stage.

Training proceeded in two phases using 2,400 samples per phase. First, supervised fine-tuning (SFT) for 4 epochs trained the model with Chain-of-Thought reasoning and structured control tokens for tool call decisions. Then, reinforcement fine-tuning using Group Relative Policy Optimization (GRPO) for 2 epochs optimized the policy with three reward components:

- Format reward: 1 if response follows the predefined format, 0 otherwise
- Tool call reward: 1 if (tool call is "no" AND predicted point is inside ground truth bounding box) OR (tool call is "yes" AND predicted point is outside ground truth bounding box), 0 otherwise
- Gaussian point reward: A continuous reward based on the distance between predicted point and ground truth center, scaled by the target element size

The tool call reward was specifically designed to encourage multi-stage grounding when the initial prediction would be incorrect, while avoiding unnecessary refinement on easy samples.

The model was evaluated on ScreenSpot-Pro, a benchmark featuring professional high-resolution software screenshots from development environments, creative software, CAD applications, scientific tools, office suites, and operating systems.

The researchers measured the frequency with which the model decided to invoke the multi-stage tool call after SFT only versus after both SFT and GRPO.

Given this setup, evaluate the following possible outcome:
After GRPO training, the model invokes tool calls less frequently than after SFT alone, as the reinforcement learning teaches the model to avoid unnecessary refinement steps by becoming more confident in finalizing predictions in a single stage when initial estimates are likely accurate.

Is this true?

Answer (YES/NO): NO